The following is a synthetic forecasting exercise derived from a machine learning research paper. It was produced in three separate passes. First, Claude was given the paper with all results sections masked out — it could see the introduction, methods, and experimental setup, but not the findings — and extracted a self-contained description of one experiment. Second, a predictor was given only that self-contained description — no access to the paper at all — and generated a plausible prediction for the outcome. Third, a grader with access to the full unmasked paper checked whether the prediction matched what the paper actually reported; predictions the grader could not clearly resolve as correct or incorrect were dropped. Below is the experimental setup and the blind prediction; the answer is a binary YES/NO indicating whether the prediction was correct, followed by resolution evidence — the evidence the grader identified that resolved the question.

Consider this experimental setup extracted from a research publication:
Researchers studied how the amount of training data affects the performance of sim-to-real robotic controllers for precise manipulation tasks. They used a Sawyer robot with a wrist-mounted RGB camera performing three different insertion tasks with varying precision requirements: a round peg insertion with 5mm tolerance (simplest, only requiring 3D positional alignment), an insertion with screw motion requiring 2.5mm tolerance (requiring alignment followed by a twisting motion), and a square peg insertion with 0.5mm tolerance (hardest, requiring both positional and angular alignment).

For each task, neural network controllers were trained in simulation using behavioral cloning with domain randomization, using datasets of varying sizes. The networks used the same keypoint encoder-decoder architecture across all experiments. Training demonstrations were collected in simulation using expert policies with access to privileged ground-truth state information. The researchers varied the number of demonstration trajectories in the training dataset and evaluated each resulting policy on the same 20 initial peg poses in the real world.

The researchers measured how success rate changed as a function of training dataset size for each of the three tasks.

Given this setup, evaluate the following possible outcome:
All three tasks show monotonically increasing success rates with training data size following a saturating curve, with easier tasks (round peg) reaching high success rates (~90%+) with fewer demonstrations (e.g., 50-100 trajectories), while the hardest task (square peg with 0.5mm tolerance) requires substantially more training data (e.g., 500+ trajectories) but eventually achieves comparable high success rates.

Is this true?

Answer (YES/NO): NO